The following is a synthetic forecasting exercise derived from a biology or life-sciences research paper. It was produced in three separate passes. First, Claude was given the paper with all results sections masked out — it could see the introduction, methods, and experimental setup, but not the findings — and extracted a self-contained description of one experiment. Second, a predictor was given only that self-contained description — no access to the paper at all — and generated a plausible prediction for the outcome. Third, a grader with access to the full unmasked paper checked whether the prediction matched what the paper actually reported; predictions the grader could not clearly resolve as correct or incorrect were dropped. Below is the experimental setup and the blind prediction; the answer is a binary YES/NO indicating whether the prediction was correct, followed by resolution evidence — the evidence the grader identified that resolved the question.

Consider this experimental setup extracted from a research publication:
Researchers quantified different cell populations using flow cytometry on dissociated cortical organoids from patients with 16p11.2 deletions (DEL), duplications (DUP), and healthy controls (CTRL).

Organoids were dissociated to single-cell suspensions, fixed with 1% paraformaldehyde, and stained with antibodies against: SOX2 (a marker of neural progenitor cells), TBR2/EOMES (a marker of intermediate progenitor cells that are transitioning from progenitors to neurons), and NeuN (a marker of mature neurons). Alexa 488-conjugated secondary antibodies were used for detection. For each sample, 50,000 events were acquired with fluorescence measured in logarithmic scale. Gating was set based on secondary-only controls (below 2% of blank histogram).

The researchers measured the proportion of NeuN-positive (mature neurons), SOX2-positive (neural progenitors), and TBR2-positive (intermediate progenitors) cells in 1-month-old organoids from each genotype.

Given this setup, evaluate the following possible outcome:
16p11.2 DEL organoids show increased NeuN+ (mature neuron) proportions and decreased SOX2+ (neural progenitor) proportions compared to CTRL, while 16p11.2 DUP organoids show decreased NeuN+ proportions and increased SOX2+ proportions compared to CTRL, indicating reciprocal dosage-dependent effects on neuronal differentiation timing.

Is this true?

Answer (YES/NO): YES